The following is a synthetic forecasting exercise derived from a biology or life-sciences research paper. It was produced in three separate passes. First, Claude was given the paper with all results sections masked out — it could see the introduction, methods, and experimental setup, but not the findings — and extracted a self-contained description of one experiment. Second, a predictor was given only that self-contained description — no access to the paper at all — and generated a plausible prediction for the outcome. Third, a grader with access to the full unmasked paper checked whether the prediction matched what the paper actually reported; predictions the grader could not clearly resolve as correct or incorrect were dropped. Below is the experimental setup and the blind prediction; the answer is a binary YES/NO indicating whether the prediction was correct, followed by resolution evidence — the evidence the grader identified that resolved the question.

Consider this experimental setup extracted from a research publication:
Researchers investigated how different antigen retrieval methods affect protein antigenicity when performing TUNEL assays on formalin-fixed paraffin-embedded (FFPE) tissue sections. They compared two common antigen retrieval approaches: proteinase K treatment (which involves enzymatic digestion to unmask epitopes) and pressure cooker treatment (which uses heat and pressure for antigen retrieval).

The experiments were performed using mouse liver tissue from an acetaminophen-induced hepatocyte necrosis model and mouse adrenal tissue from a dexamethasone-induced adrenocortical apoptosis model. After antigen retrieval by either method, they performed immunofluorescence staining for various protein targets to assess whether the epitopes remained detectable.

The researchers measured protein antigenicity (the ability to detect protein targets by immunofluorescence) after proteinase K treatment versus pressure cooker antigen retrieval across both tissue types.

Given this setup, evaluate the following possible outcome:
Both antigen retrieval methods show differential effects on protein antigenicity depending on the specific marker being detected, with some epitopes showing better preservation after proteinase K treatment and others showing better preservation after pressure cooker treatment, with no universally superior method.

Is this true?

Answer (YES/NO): NO